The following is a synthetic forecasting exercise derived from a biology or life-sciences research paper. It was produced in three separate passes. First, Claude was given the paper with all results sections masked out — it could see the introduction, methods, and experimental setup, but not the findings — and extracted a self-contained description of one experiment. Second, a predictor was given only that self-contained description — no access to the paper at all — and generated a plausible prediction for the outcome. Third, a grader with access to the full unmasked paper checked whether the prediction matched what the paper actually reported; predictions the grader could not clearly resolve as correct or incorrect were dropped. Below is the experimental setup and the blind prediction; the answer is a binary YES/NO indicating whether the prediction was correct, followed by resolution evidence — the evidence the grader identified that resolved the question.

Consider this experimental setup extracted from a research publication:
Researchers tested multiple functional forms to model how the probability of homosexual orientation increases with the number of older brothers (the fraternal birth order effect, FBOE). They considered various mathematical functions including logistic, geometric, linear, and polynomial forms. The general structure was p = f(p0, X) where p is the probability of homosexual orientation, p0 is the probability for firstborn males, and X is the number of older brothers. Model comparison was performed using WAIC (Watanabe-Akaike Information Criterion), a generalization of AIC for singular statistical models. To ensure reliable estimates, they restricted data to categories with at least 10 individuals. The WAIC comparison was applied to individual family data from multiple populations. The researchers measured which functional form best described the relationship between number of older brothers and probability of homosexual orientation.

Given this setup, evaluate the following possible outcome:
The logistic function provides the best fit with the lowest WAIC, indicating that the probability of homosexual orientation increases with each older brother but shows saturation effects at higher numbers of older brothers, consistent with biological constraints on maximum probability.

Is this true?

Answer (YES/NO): NO